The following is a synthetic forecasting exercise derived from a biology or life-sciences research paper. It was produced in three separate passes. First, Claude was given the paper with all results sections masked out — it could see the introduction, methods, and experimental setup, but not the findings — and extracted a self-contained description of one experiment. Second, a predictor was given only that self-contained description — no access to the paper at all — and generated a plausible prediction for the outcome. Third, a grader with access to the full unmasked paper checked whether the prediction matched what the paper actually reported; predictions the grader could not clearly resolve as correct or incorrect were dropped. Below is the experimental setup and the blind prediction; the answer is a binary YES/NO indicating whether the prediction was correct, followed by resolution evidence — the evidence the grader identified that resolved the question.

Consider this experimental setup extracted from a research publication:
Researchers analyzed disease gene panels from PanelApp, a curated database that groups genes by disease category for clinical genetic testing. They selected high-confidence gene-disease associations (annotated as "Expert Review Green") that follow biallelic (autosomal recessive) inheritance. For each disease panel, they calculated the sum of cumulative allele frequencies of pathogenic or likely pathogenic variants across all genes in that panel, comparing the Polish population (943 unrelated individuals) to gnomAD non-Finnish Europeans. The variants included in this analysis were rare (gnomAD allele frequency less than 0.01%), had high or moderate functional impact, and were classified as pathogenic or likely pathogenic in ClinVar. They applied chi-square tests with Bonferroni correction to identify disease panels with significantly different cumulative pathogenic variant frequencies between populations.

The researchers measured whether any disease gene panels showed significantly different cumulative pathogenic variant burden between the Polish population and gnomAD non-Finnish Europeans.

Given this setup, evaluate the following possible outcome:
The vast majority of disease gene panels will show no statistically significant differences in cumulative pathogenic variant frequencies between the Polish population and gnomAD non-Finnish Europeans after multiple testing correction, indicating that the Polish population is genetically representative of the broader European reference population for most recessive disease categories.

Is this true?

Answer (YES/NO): YES